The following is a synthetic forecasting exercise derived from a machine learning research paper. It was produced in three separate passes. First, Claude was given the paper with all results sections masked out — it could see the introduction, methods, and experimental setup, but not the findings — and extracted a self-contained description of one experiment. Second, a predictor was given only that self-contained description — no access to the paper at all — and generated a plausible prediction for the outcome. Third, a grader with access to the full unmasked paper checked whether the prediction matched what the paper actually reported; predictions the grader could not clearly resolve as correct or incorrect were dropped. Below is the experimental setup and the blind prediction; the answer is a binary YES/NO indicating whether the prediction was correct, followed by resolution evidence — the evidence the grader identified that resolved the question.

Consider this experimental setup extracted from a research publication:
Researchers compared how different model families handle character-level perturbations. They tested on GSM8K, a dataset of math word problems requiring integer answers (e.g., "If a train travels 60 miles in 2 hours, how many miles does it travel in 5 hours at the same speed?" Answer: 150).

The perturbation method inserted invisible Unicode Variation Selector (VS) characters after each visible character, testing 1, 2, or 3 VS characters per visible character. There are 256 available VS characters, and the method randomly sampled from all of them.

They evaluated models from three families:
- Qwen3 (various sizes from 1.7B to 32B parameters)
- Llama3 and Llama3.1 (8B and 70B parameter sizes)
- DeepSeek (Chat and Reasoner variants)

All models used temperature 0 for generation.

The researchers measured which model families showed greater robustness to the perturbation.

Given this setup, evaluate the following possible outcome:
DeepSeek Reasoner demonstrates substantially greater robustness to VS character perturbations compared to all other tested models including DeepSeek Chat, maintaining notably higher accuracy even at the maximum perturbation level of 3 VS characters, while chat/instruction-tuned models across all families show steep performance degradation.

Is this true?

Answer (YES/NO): YES